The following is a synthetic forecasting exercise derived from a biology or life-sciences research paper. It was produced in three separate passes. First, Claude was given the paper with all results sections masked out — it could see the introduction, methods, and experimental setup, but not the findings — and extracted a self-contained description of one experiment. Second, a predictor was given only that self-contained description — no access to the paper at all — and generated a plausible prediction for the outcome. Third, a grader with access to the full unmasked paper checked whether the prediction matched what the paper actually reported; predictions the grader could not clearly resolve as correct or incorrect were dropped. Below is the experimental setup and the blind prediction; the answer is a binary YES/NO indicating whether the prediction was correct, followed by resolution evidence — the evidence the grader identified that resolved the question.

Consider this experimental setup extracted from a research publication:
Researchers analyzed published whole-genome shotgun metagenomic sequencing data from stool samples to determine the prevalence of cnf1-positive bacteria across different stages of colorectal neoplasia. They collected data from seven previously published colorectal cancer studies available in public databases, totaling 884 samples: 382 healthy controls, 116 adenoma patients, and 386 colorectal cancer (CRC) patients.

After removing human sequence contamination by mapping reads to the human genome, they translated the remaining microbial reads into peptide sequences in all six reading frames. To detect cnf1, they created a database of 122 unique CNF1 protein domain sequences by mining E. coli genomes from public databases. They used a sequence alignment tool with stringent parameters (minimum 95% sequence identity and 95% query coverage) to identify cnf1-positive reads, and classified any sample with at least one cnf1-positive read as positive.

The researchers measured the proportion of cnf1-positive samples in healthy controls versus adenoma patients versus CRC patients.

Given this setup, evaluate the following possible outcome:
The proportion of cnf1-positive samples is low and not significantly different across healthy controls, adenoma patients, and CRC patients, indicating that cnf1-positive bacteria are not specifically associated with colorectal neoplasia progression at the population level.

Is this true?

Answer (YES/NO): NO